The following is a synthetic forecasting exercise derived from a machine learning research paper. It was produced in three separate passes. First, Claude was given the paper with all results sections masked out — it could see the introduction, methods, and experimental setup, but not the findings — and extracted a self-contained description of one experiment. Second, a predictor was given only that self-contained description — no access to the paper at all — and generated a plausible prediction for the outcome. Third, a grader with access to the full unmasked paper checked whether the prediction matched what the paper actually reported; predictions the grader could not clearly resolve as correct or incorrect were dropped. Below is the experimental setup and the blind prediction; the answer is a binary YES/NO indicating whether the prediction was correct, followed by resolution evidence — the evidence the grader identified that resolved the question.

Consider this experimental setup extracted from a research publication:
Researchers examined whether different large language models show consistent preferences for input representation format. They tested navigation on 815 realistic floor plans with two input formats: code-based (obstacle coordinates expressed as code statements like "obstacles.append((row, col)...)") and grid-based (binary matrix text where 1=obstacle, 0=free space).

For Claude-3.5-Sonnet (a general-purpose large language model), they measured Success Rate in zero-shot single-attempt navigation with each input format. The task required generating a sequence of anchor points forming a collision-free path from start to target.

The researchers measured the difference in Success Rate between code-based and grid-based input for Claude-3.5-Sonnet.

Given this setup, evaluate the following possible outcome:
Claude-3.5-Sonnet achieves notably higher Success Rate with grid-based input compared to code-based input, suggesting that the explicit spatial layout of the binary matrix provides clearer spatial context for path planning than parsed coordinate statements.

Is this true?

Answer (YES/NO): NO